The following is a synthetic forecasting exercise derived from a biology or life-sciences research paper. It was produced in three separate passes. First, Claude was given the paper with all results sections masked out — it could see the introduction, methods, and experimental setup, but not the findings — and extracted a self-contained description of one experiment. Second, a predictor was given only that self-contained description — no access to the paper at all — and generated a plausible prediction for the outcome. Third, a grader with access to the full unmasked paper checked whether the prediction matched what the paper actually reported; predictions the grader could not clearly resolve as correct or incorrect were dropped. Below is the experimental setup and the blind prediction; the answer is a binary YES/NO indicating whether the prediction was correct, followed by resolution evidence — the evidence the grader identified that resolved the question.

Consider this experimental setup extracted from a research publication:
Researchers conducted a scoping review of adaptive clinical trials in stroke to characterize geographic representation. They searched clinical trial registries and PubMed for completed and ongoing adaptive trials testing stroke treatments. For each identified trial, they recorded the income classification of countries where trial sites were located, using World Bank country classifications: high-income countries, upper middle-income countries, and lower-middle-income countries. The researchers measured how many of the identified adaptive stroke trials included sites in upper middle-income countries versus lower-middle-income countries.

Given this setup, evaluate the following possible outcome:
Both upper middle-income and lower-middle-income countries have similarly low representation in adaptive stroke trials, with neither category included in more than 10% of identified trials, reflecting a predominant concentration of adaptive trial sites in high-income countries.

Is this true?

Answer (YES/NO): YES